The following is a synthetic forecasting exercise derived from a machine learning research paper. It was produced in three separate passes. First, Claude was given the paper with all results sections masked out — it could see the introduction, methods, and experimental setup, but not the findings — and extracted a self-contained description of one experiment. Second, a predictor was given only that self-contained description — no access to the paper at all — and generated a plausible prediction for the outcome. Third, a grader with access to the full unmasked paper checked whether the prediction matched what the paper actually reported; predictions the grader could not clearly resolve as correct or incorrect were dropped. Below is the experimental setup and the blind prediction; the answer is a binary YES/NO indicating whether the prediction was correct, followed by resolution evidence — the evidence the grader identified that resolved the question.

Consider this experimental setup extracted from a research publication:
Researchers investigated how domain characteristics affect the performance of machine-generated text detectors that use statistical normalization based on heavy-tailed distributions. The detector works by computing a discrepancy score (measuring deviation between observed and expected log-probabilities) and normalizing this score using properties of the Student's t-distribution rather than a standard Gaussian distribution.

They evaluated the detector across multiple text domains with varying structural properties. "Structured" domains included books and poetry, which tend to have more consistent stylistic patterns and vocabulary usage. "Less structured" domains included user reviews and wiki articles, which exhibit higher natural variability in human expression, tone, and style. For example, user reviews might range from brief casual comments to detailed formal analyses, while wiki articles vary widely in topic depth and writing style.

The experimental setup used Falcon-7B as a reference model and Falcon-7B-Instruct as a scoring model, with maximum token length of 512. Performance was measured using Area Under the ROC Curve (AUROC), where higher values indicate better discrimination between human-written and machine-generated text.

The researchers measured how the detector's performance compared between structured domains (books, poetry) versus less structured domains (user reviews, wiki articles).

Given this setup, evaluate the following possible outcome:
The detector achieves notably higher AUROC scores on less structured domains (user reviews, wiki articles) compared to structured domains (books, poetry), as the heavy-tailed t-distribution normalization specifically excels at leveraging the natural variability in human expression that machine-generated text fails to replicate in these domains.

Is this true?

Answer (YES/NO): NO